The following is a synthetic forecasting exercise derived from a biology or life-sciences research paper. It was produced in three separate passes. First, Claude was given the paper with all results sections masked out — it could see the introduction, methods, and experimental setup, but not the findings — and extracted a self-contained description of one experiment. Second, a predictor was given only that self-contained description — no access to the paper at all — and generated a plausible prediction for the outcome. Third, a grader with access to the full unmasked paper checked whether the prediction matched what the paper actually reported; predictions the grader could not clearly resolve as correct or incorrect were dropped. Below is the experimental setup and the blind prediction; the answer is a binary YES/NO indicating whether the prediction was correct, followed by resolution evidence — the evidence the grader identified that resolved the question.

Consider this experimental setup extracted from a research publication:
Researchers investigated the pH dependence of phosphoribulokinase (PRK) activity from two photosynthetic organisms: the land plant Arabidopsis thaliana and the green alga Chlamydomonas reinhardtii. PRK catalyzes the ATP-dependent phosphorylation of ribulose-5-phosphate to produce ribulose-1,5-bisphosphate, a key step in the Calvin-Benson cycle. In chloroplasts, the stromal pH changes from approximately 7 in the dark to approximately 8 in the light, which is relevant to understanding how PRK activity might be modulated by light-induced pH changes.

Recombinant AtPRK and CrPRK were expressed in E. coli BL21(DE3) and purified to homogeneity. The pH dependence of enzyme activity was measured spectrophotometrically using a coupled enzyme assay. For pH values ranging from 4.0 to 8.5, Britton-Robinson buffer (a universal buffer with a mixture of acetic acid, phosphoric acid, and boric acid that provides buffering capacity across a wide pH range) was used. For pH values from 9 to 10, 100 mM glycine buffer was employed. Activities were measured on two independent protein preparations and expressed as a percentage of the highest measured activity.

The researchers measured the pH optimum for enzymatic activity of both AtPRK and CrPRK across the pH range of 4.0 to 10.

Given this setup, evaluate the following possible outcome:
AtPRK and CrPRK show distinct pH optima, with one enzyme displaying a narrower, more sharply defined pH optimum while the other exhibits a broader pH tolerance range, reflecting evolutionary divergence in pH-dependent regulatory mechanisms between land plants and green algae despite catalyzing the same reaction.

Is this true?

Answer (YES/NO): NO